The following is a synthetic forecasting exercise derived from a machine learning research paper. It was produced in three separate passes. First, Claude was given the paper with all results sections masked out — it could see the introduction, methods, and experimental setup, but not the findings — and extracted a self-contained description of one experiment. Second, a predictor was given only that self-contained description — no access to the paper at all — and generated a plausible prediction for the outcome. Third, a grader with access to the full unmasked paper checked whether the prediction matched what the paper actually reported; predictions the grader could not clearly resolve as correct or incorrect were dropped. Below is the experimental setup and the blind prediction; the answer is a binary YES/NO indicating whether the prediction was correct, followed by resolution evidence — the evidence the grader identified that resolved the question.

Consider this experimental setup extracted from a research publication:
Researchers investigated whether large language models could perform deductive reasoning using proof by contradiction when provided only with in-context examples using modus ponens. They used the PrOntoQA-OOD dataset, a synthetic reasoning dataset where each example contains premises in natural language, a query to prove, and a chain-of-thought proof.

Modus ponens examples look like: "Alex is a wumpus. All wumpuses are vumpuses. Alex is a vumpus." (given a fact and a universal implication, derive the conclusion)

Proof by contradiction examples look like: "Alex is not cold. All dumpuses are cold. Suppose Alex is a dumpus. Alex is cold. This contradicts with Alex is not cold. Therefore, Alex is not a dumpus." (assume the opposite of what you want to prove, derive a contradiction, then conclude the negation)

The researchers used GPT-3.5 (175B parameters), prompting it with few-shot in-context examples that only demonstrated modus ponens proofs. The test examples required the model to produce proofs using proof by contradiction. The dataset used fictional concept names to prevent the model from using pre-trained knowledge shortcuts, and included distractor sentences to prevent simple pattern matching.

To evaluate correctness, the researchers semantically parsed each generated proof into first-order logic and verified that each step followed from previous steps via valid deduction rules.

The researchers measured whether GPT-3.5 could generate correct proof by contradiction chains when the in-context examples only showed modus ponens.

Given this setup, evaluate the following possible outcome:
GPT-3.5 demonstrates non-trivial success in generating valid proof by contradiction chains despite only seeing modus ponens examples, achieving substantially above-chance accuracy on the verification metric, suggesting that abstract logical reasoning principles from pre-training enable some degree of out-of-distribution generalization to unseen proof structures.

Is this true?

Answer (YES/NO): NO